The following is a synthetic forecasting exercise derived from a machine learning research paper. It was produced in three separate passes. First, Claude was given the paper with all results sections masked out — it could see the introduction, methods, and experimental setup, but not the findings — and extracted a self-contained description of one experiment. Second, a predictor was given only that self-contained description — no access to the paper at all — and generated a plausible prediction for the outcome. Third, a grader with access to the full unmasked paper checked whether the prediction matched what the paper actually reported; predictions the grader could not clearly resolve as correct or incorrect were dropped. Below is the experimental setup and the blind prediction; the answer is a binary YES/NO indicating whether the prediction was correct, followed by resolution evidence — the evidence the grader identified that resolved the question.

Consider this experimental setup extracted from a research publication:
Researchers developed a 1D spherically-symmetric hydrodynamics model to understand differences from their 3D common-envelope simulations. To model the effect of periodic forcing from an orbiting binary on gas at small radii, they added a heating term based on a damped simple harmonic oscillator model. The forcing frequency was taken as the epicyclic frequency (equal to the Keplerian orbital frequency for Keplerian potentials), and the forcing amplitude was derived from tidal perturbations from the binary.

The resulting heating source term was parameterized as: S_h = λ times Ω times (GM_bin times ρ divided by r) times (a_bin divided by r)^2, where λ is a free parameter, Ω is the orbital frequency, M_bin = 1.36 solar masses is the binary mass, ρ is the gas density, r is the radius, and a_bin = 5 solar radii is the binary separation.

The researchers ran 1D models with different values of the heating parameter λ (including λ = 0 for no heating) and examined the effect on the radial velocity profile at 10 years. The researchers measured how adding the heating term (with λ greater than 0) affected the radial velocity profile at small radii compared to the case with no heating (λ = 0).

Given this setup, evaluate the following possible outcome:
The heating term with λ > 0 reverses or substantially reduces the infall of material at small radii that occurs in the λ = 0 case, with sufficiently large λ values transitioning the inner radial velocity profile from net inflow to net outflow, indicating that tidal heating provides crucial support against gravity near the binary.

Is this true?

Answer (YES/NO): NO